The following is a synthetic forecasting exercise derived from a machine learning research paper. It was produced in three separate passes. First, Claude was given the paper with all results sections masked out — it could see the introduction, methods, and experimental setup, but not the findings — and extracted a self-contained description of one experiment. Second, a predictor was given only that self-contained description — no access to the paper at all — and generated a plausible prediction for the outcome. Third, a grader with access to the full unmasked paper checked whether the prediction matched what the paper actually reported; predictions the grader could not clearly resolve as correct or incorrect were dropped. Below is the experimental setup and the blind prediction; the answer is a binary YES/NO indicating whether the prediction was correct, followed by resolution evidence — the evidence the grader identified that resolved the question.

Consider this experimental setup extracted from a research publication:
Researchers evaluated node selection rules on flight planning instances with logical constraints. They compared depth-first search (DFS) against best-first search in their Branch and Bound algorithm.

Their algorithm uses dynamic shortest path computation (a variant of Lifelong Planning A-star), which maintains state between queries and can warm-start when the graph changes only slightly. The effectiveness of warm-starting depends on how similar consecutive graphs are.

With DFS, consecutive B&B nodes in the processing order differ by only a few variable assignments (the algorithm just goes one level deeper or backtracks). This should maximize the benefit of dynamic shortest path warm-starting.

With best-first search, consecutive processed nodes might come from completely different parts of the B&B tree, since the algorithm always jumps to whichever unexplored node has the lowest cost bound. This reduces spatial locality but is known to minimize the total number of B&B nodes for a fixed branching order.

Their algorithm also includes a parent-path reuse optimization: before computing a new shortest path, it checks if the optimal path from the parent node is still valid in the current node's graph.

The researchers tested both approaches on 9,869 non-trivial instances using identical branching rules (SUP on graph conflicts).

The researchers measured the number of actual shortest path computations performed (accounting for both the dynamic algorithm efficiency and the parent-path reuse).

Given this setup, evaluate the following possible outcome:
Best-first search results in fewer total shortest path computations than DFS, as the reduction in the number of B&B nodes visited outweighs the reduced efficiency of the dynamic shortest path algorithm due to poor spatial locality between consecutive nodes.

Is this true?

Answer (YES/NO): YES